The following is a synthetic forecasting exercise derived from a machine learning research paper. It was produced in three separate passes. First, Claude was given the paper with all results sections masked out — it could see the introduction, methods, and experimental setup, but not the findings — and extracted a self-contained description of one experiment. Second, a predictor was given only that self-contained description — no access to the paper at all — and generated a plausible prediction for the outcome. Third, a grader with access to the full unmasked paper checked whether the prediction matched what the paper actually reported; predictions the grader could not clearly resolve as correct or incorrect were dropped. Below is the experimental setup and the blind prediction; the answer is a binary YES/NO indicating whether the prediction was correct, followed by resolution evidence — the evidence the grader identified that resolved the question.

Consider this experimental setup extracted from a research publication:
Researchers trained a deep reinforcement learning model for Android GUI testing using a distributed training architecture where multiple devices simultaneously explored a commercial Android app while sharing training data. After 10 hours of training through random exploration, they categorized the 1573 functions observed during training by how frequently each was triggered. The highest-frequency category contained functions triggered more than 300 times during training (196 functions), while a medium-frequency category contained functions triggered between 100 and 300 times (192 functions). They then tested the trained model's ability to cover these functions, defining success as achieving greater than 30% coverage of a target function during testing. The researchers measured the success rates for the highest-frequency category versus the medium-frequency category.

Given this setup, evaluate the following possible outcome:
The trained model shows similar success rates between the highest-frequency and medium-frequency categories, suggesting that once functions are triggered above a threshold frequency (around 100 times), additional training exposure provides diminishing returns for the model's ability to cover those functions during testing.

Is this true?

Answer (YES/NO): NO